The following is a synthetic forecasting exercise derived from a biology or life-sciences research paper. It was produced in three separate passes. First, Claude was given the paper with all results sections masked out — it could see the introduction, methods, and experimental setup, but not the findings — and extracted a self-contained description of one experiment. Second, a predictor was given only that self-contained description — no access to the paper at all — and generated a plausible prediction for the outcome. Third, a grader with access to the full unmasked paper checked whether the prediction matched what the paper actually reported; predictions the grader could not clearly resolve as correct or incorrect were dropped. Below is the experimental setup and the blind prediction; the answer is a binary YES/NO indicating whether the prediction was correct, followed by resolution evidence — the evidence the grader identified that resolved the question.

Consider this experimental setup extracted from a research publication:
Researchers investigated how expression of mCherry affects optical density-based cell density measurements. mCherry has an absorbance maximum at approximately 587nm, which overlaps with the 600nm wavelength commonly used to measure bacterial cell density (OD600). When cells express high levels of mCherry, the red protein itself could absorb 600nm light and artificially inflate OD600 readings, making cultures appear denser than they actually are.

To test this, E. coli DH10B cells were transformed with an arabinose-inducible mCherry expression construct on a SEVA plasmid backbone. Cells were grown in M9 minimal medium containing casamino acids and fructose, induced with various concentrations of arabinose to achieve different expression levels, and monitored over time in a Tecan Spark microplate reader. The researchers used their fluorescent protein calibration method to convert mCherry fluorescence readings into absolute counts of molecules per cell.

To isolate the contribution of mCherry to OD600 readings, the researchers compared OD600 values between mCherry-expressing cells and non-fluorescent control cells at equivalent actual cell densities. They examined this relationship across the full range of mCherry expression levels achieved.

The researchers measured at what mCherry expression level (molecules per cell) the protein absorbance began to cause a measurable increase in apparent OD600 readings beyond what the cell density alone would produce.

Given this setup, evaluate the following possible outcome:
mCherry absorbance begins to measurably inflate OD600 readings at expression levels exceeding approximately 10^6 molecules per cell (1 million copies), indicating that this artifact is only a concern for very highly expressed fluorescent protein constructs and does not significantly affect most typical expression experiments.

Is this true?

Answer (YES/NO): NO